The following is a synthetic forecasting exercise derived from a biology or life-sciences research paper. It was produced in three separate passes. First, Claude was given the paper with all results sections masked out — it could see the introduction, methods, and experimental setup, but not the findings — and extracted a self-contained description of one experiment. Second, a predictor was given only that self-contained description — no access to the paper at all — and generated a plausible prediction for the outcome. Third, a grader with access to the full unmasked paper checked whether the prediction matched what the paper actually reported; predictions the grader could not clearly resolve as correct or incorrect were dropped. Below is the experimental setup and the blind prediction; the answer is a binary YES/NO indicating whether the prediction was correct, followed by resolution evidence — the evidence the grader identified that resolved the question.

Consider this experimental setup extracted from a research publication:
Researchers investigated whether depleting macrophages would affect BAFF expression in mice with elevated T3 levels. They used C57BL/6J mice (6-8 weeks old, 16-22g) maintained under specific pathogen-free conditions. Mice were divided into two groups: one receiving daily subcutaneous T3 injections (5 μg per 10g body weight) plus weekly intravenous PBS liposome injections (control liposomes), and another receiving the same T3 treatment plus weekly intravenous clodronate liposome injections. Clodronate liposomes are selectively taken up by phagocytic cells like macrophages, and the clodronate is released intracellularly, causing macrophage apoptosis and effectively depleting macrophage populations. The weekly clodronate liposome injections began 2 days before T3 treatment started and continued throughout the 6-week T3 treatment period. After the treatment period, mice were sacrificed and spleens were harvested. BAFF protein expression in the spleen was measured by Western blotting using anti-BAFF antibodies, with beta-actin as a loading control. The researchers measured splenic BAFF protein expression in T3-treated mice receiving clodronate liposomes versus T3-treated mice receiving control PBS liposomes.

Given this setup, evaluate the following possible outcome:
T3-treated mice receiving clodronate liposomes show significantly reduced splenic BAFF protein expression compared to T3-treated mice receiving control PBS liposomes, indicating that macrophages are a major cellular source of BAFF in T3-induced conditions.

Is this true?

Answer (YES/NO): YES